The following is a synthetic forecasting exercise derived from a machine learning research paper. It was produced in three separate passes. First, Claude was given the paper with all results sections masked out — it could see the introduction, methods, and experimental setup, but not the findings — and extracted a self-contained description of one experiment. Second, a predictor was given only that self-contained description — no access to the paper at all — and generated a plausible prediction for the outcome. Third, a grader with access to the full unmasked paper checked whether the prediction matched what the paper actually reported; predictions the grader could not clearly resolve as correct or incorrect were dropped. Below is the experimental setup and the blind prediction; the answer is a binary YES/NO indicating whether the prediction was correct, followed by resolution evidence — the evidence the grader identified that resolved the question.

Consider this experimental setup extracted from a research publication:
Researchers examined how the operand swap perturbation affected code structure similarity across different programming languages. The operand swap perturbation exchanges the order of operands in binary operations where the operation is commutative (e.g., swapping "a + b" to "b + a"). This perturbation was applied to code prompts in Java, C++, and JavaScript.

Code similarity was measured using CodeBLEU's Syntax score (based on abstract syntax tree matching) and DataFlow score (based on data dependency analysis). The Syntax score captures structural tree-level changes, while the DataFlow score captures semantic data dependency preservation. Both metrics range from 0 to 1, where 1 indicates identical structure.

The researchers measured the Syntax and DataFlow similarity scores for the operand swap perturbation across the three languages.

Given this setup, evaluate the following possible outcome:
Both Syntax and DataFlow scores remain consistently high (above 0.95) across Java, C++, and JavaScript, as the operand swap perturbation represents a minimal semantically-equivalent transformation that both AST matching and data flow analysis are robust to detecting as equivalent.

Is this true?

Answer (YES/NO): NO